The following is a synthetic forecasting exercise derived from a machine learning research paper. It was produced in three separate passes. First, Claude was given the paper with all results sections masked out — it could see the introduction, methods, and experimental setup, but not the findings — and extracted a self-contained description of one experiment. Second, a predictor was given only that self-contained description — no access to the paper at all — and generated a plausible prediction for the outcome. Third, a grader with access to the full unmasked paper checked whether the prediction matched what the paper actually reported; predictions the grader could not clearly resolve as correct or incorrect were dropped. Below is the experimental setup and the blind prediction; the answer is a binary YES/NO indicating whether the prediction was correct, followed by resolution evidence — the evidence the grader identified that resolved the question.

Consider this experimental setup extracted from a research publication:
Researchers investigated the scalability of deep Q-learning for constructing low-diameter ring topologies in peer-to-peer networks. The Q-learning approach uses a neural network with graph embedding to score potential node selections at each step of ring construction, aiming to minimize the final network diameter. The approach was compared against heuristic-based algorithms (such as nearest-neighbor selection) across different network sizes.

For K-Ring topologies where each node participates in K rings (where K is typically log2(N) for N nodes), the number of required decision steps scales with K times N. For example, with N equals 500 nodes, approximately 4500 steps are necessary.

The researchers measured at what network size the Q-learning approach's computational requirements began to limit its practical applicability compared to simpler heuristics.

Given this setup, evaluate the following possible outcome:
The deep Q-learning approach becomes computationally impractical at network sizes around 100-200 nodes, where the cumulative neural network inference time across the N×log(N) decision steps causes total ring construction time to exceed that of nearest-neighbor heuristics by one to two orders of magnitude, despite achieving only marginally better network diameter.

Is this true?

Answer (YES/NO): NO